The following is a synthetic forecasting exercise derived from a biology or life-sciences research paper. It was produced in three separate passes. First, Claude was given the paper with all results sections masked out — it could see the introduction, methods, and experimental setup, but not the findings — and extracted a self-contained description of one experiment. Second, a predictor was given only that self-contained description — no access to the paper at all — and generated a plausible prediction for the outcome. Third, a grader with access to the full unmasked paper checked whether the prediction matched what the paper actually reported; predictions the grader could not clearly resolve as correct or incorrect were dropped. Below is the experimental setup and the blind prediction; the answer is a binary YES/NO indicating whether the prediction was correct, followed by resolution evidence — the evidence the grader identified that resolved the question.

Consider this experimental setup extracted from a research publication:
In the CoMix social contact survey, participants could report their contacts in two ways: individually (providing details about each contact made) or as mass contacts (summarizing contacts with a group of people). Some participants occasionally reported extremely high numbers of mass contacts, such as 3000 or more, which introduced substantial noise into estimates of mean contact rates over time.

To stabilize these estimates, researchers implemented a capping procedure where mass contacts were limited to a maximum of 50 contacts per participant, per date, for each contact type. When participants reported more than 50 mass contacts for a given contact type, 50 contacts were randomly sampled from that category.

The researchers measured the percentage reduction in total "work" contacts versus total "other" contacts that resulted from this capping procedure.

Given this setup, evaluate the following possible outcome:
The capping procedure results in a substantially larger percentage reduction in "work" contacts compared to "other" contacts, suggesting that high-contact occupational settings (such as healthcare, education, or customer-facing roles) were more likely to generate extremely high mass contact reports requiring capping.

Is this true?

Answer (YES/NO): NO